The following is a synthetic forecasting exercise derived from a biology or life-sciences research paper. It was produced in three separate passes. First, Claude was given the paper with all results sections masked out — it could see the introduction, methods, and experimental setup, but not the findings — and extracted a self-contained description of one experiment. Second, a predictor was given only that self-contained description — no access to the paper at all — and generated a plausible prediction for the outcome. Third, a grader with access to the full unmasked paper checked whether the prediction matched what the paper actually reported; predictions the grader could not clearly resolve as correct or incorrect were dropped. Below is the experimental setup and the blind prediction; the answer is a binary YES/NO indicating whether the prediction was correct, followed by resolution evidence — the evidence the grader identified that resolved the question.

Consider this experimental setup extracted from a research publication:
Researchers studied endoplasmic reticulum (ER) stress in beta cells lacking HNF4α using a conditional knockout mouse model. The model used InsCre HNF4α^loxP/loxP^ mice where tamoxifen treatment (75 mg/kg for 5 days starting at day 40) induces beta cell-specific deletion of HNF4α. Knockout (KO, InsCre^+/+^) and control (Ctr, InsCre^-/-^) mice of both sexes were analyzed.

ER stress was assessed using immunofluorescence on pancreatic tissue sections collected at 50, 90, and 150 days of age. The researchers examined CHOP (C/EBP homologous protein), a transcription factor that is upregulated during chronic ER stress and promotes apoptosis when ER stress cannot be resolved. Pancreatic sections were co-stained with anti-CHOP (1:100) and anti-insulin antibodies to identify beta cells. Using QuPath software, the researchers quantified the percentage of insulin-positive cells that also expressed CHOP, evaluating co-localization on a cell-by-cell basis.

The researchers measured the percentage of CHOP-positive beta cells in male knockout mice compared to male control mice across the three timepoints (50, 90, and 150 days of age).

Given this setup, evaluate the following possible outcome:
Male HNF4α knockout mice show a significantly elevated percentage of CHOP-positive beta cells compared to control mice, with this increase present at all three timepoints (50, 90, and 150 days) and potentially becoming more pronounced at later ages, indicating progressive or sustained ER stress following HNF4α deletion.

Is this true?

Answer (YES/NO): YES